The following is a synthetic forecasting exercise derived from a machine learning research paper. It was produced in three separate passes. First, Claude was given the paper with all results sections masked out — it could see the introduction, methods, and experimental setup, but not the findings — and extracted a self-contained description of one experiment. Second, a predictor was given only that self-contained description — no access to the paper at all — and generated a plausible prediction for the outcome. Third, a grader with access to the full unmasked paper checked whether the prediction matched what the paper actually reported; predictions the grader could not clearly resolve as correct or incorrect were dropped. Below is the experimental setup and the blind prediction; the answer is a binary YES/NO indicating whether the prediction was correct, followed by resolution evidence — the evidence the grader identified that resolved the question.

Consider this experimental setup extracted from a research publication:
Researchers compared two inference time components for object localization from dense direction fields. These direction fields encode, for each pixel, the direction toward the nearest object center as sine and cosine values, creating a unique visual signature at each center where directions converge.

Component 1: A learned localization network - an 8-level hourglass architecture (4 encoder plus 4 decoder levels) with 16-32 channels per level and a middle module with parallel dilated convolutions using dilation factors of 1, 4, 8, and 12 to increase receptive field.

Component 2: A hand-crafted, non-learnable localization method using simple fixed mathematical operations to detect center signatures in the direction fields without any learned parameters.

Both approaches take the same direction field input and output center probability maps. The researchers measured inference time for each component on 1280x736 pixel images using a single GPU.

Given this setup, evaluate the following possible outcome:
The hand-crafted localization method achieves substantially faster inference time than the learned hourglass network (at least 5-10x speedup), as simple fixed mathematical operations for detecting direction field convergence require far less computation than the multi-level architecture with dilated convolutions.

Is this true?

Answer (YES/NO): YES